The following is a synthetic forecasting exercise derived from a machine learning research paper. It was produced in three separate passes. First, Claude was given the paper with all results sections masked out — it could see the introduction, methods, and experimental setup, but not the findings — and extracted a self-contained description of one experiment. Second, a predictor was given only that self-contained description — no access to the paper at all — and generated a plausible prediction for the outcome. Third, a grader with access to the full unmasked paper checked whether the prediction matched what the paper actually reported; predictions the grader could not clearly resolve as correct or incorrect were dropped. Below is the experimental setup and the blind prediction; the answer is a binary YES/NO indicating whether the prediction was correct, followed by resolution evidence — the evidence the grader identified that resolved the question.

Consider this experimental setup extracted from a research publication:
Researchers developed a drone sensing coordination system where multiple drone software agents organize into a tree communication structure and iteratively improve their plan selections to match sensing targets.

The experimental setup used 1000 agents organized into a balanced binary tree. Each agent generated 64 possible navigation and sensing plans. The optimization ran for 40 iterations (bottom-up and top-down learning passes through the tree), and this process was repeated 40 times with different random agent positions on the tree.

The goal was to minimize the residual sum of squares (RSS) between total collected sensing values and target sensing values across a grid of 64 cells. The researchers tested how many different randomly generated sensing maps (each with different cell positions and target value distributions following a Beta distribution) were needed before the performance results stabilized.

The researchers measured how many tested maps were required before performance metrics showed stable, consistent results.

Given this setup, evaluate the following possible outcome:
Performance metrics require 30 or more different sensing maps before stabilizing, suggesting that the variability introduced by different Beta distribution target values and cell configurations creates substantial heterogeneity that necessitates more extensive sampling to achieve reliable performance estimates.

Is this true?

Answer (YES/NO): NO